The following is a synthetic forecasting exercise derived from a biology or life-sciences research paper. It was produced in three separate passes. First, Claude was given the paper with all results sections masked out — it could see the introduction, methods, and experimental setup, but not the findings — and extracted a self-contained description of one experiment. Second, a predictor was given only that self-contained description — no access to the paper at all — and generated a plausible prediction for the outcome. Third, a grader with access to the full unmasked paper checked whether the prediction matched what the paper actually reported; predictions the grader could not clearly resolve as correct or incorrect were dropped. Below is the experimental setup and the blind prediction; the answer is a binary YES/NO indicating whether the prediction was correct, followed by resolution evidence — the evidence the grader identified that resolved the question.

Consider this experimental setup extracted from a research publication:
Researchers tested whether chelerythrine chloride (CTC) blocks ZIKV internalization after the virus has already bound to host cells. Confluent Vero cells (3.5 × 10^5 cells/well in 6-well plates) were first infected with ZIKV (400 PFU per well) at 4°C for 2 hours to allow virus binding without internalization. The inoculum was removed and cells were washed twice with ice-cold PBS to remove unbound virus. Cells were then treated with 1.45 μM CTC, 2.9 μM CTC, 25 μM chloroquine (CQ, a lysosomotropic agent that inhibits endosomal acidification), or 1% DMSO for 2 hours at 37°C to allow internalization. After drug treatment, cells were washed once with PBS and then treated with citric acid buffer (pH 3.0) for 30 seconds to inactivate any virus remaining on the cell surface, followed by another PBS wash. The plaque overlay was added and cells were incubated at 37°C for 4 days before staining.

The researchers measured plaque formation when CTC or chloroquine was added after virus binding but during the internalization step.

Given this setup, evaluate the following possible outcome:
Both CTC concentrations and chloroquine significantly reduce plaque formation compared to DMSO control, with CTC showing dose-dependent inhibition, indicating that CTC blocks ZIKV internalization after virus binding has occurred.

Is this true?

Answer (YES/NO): NO